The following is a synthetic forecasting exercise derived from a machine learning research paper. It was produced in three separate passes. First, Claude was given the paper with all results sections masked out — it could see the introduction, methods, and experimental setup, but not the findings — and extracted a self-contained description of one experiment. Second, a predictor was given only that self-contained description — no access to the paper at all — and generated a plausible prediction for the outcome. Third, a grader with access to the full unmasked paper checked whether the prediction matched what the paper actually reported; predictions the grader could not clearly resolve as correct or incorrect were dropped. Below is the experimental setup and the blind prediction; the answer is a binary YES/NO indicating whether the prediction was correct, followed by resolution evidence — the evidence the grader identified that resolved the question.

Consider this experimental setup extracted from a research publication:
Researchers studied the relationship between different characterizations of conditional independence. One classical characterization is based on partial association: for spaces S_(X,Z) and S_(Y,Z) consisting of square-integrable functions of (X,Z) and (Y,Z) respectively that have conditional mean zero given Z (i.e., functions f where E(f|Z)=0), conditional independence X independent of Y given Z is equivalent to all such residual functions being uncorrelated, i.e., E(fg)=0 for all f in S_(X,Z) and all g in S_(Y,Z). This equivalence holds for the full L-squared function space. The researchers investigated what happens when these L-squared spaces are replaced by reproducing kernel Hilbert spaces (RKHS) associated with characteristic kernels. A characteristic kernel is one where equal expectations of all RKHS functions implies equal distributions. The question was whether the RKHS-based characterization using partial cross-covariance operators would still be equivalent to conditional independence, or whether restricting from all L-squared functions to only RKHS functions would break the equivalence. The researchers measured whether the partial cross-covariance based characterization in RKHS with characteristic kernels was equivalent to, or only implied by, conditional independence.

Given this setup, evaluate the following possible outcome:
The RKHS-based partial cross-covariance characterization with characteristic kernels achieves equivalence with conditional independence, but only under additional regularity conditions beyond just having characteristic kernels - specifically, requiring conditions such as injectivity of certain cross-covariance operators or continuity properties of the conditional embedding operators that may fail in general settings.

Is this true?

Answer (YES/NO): NO